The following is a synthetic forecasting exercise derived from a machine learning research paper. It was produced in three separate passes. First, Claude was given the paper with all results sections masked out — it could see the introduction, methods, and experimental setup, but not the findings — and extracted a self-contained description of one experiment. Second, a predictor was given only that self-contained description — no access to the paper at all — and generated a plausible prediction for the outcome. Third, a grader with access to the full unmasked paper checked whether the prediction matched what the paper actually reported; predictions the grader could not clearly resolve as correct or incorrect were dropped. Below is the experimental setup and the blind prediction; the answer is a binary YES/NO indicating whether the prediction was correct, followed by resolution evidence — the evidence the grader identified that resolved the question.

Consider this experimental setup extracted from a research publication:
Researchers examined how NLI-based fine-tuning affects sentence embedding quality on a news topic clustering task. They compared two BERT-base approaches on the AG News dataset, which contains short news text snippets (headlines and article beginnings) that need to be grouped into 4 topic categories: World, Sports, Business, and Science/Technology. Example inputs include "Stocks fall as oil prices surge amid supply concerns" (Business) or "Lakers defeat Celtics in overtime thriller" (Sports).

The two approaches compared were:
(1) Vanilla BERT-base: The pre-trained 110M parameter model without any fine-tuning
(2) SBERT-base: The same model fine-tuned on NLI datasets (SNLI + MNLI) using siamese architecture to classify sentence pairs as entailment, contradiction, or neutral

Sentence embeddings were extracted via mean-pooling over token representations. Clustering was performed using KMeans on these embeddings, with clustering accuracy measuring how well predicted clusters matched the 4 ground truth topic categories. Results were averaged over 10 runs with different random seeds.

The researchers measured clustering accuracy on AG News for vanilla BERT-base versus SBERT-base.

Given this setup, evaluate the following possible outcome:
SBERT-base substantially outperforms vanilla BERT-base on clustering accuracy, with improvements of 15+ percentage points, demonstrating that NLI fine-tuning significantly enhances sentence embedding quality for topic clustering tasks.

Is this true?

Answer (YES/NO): NO